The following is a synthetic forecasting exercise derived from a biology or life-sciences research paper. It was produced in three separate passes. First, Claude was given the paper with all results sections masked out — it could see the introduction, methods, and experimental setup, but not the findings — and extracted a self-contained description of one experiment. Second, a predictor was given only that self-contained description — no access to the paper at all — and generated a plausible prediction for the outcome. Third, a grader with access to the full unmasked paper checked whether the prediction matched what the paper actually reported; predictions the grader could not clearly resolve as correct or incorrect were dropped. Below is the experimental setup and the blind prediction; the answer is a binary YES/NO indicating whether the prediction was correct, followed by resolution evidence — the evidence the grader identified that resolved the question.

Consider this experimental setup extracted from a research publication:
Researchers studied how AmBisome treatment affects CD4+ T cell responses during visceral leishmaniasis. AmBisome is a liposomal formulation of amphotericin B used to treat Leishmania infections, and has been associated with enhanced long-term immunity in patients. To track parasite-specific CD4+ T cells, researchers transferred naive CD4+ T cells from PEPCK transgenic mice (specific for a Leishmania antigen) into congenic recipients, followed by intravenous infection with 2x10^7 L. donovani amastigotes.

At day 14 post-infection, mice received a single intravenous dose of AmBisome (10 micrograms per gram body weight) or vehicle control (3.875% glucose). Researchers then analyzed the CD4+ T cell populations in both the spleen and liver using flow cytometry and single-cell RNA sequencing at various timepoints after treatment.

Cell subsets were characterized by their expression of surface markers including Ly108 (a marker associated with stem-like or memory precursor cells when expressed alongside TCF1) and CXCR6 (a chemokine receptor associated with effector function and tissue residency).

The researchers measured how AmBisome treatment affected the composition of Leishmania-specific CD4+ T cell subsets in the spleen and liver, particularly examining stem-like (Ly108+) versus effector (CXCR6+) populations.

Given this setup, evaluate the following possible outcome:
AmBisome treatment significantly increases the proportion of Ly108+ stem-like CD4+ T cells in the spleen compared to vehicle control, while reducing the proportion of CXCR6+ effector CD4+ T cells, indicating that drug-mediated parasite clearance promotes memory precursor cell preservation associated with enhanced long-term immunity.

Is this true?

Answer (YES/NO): NO